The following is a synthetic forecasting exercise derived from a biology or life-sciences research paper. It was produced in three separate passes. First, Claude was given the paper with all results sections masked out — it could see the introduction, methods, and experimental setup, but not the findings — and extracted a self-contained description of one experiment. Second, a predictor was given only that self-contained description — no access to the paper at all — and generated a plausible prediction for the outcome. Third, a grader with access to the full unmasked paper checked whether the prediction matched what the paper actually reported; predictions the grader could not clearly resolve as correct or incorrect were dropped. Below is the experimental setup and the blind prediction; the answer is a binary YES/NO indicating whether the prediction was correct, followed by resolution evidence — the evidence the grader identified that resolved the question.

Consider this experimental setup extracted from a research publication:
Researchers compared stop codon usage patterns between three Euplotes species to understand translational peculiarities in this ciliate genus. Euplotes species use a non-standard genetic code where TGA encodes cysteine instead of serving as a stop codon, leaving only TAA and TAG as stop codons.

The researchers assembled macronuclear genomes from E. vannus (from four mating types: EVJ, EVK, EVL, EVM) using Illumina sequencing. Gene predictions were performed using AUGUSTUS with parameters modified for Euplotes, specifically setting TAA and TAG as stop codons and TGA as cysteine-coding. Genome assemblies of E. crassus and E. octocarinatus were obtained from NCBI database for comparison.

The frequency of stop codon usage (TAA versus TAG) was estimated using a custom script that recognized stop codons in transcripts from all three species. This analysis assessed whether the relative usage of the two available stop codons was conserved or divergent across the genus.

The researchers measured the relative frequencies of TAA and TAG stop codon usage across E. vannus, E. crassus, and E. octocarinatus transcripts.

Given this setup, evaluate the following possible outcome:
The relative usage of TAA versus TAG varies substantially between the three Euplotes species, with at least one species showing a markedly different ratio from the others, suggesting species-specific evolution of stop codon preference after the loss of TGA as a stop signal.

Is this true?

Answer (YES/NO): NO